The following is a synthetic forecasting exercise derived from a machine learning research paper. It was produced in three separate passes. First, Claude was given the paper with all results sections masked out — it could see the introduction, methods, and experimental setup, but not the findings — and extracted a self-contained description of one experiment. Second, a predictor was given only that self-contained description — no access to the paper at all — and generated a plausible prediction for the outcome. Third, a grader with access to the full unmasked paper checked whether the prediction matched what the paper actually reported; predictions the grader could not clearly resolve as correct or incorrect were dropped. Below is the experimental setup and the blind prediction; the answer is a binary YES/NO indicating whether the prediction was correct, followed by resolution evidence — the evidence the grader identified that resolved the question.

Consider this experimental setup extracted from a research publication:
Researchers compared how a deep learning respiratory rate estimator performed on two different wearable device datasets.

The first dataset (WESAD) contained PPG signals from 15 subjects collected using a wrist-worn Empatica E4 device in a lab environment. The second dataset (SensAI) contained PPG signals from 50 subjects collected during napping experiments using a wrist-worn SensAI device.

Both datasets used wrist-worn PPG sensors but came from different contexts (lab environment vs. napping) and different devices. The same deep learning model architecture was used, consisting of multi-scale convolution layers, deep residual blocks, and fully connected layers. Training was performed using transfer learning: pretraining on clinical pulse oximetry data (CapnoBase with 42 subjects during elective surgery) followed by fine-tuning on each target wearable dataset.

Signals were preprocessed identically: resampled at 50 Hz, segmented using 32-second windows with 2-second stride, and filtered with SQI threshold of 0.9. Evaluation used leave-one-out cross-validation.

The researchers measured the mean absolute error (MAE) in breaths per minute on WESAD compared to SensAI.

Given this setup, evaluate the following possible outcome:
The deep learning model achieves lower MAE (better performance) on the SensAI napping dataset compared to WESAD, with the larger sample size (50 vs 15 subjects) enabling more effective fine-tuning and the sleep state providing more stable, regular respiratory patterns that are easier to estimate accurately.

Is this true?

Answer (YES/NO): YES